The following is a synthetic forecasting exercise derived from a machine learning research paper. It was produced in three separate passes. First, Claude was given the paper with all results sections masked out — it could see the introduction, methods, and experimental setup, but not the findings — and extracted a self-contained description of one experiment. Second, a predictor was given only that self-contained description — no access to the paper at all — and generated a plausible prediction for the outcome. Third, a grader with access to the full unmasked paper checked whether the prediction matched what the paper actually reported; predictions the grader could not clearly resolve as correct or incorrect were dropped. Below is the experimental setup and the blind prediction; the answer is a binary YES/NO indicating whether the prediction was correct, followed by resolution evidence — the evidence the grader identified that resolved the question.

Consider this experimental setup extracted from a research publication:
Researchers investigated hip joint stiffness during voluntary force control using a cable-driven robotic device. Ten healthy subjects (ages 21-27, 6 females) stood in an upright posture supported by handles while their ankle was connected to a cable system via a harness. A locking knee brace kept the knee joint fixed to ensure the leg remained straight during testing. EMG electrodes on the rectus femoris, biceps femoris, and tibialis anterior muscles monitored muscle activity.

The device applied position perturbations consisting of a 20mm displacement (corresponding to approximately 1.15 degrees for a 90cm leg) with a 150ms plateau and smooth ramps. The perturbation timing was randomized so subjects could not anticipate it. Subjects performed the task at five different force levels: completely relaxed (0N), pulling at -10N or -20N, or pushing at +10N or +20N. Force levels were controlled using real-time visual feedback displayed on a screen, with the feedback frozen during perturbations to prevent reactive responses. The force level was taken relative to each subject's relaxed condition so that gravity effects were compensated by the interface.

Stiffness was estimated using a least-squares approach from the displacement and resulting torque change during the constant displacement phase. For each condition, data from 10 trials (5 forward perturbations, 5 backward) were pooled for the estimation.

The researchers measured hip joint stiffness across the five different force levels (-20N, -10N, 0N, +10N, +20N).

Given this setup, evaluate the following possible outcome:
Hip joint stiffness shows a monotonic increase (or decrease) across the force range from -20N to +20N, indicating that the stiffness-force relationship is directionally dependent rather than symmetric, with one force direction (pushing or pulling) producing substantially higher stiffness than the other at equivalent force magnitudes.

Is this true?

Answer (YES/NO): NO